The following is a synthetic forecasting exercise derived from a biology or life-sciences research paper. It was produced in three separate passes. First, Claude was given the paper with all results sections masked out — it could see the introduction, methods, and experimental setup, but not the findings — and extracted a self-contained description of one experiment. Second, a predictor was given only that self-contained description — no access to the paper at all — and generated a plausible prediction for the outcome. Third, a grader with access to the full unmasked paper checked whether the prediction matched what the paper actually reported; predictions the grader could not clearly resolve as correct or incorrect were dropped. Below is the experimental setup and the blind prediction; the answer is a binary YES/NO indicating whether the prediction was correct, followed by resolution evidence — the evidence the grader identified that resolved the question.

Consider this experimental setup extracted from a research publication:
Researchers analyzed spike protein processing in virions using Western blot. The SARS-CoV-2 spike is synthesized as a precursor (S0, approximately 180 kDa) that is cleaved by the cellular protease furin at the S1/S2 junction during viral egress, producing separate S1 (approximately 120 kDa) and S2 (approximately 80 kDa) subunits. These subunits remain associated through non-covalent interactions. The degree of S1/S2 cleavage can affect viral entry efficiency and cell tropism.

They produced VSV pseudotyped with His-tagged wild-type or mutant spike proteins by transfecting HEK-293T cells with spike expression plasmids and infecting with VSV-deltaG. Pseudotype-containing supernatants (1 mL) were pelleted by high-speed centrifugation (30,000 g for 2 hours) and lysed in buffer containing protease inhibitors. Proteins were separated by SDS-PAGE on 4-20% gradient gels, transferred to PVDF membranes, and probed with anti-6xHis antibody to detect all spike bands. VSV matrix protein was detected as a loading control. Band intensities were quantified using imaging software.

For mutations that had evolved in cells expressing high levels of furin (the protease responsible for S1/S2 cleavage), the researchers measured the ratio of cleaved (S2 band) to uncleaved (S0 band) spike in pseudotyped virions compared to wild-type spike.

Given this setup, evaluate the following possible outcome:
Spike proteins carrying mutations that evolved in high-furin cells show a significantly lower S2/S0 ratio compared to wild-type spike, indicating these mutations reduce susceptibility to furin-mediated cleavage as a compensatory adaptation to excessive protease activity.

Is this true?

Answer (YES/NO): NO